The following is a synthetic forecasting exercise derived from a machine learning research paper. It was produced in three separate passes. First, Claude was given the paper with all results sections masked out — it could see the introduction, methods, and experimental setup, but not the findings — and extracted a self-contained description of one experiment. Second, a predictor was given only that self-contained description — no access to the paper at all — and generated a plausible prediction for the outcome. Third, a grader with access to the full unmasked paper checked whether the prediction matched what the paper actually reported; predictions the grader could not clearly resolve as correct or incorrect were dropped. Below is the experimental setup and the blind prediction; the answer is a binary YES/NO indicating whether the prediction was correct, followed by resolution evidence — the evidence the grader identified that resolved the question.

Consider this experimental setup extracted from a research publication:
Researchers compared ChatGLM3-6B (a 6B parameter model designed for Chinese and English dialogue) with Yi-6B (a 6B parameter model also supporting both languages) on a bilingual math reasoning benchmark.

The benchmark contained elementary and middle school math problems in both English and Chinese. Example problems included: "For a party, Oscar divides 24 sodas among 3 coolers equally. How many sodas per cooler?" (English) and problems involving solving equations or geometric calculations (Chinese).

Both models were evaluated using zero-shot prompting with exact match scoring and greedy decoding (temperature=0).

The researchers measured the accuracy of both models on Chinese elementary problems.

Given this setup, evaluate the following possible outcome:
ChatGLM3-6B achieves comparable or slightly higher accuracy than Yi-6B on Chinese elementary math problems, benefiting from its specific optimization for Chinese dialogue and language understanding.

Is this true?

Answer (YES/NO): NO